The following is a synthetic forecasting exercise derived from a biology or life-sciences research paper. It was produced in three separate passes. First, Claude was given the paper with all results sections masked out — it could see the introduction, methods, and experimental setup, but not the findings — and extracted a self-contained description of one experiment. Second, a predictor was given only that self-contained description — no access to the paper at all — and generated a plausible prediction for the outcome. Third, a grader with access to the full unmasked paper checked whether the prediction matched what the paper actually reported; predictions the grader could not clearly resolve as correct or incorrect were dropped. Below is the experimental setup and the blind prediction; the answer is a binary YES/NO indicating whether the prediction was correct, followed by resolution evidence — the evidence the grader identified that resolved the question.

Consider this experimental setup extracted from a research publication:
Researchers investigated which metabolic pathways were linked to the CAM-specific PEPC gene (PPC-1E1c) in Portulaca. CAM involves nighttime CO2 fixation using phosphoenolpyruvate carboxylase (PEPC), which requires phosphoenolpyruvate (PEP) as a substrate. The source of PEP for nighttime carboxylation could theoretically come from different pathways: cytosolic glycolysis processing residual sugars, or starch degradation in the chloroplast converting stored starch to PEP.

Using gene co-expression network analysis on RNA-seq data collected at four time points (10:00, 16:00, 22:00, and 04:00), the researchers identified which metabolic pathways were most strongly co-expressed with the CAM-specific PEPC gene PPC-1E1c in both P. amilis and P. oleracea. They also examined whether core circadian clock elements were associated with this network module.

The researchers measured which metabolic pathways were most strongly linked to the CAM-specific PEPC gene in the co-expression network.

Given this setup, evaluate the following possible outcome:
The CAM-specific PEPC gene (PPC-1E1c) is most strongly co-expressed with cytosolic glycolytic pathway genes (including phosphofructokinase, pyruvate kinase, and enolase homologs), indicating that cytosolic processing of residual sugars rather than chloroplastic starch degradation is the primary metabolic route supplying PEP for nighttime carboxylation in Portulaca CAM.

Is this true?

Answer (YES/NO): NO